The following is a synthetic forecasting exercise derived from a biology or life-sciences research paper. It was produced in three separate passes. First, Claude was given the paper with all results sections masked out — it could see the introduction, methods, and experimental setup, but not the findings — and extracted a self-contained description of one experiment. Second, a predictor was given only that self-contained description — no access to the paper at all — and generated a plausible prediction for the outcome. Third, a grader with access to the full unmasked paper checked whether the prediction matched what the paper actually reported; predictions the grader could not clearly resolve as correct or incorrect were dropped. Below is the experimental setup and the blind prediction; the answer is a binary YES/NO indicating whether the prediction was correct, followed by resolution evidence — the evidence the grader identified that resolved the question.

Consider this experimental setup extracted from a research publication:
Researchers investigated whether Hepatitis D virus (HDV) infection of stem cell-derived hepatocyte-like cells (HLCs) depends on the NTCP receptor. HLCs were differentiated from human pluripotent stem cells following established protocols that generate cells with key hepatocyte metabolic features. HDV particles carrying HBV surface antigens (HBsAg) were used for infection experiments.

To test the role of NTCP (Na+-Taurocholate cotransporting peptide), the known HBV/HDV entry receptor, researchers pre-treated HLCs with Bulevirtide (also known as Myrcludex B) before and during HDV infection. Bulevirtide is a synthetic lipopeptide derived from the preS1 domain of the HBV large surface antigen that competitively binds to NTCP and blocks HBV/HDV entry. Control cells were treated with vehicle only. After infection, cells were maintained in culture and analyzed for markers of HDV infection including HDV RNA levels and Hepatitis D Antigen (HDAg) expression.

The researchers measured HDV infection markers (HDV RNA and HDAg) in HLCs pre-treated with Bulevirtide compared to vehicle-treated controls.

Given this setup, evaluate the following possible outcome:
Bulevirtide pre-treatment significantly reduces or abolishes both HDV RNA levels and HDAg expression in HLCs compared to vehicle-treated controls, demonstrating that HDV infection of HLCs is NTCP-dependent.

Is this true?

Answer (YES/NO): YES